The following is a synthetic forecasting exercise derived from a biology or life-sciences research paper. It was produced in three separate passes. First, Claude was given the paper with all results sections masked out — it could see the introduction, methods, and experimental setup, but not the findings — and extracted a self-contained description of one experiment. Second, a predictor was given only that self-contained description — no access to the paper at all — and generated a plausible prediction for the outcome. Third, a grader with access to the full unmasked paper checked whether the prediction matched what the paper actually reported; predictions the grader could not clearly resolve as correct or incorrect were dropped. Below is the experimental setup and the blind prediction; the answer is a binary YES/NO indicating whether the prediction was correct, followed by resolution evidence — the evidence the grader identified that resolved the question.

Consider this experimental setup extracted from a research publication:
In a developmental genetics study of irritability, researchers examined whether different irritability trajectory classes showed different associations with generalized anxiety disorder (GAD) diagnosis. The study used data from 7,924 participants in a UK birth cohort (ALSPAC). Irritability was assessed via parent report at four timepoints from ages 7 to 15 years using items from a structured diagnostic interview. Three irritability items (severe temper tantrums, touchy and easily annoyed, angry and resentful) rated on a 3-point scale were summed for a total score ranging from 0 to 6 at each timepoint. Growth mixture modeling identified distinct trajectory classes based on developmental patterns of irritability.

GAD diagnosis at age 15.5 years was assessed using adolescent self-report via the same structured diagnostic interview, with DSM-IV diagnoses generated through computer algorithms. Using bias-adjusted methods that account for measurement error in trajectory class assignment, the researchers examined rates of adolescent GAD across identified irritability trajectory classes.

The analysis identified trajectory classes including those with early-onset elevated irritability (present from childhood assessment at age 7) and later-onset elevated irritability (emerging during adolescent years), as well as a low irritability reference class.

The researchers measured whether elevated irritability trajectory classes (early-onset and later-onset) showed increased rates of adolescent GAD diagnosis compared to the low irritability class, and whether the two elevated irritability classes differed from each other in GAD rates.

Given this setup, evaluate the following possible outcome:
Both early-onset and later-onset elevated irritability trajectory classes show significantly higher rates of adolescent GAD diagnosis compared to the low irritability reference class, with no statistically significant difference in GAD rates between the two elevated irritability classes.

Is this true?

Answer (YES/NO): NO